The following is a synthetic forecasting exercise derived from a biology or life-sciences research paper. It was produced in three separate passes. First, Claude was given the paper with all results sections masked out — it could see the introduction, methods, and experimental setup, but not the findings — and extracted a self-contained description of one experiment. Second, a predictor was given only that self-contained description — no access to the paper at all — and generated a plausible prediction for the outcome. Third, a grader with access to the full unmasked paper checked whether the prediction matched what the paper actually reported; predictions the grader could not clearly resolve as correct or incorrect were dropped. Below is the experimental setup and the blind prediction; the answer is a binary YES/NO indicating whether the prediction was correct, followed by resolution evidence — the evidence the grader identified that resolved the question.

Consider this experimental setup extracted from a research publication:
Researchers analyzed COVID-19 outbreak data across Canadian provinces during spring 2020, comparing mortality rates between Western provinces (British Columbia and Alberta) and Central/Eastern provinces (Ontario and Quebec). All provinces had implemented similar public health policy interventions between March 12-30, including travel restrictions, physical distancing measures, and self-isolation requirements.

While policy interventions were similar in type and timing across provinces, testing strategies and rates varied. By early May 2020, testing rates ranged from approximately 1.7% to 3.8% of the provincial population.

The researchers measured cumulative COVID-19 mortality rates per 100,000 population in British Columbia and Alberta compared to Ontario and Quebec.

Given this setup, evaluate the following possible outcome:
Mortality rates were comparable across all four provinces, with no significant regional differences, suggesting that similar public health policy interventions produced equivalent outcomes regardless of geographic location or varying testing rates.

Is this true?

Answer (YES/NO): NO